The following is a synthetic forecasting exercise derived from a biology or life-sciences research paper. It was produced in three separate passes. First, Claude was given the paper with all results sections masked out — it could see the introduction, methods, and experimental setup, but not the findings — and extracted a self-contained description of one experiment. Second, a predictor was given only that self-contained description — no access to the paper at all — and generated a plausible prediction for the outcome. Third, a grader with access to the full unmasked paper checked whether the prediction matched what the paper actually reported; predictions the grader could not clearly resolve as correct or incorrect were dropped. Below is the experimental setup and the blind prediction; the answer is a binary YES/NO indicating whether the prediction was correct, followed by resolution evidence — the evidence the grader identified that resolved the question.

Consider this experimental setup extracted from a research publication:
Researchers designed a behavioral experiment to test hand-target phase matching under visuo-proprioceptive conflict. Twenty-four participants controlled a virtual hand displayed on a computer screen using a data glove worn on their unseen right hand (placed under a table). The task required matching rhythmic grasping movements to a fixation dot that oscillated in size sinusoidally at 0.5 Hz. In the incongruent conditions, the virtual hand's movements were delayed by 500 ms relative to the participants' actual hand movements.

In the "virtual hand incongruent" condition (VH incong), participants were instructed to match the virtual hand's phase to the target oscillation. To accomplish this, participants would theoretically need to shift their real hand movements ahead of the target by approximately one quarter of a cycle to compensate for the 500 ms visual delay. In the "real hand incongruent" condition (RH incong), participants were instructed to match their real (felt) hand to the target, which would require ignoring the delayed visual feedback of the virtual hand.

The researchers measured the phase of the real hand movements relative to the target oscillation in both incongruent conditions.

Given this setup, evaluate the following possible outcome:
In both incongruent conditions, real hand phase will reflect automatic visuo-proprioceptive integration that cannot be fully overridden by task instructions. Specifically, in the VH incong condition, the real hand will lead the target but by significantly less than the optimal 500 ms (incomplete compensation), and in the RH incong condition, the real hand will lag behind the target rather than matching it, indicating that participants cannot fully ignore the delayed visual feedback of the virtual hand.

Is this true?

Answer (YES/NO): NO